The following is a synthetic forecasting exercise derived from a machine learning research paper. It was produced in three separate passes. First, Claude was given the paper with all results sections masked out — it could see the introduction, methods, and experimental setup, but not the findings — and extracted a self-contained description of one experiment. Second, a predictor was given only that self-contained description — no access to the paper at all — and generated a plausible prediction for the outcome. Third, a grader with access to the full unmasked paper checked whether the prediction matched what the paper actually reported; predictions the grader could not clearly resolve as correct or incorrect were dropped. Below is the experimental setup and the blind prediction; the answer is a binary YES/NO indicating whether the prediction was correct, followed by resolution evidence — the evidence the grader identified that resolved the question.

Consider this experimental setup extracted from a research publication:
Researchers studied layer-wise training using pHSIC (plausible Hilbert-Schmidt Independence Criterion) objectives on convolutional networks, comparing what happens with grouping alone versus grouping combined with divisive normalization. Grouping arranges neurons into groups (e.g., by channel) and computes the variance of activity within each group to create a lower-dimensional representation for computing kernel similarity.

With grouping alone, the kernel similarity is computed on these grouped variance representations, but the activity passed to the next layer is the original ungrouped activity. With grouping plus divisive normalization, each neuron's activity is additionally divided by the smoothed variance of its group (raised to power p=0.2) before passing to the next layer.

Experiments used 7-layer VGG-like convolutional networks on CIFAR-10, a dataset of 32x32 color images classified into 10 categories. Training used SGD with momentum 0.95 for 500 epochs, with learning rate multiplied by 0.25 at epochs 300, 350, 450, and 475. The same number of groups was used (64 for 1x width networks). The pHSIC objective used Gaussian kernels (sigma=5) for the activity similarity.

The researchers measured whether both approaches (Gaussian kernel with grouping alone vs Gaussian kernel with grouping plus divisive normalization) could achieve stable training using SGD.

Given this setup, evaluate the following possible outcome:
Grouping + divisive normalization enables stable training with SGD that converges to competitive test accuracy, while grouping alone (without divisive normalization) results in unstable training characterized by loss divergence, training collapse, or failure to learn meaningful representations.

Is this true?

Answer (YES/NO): YES